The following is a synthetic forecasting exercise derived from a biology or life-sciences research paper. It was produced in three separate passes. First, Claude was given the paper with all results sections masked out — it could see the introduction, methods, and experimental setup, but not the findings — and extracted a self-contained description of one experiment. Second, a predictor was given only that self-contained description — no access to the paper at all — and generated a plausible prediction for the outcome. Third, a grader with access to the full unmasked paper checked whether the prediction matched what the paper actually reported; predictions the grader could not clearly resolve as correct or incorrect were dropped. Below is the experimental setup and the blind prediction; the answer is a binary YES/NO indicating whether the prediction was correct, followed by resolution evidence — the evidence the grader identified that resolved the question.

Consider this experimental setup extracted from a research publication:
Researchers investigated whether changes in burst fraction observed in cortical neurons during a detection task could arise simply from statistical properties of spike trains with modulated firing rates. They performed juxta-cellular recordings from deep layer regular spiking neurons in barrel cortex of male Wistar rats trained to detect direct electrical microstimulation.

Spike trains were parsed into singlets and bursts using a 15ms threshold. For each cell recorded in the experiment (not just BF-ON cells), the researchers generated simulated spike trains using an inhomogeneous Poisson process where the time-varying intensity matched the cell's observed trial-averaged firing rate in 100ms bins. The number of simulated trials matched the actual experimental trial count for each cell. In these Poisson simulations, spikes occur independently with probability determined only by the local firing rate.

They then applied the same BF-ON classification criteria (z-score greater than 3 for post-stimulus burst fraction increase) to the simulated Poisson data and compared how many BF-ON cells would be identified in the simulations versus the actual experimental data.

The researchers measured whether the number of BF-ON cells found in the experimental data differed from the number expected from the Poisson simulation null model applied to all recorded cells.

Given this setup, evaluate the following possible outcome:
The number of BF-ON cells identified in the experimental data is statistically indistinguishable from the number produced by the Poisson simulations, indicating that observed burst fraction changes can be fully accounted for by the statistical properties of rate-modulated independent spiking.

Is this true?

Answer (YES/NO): NO